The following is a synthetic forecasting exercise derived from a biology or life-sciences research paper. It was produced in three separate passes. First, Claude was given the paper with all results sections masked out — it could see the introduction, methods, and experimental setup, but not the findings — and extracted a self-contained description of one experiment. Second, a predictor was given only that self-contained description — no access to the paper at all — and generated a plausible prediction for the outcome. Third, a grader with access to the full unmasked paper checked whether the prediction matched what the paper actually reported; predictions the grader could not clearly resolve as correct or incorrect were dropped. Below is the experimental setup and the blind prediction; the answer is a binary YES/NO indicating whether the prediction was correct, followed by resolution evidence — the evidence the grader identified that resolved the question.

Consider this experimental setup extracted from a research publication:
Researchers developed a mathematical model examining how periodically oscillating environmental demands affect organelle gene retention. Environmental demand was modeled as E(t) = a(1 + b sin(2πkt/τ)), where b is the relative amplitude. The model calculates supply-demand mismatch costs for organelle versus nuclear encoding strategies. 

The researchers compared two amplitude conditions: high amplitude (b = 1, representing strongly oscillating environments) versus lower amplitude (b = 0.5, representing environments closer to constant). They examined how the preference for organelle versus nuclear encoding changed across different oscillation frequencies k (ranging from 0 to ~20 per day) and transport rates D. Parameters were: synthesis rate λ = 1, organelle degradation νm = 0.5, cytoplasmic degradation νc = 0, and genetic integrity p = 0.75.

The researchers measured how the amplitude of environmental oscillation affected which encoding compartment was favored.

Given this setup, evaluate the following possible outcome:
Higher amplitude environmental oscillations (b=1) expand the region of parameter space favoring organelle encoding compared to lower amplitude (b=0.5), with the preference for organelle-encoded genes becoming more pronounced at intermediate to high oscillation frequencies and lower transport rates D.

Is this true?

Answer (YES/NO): NO